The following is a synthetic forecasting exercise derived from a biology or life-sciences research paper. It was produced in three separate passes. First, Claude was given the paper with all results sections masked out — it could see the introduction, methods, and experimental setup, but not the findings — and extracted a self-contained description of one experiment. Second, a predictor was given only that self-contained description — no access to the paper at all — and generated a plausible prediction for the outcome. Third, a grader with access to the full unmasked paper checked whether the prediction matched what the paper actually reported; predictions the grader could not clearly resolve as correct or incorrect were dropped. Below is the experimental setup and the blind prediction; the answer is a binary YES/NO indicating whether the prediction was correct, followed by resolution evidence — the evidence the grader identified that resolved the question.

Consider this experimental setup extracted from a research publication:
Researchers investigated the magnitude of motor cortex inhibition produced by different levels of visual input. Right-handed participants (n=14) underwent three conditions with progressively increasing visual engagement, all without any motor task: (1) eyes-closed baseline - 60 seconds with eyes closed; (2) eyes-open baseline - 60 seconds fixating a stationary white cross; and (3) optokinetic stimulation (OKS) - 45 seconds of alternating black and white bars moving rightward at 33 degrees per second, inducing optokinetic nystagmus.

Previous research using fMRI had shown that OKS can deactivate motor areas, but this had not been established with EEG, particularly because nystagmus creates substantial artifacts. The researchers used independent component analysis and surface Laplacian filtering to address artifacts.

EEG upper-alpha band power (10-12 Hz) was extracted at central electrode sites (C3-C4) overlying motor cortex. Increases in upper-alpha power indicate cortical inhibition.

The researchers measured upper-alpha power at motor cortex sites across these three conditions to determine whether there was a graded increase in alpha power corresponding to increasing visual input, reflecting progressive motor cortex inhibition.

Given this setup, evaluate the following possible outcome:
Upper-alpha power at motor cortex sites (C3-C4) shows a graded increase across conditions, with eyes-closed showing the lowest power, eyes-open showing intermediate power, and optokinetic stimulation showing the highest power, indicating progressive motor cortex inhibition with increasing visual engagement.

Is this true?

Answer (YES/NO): NO